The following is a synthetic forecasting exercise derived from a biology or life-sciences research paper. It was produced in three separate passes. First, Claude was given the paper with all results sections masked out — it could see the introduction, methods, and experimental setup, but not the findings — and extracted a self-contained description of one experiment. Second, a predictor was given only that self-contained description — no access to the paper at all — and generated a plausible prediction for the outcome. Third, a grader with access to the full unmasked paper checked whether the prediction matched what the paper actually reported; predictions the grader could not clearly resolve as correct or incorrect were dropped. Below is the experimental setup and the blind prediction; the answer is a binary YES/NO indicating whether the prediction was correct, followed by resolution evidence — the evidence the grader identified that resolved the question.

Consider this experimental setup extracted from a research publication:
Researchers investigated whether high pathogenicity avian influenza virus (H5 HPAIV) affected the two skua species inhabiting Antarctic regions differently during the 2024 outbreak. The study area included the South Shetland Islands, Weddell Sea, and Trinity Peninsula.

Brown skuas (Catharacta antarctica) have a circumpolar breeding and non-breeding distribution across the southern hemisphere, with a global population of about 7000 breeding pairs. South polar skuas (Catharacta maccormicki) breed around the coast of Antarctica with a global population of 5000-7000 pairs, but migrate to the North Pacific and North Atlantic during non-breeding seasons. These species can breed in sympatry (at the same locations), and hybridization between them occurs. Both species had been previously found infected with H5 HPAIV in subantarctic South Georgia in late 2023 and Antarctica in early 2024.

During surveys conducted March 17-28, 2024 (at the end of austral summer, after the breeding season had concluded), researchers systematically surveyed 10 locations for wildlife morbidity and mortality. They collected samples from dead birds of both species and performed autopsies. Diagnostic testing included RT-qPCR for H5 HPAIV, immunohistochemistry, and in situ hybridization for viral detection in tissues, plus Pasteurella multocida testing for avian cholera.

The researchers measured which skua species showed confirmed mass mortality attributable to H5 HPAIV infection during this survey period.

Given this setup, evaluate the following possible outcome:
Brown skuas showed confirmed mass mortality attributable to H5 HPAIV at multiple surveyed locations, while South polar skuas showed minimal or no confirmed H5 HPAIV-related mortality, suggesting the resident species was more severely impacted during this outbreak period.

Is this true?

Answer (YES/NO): NO